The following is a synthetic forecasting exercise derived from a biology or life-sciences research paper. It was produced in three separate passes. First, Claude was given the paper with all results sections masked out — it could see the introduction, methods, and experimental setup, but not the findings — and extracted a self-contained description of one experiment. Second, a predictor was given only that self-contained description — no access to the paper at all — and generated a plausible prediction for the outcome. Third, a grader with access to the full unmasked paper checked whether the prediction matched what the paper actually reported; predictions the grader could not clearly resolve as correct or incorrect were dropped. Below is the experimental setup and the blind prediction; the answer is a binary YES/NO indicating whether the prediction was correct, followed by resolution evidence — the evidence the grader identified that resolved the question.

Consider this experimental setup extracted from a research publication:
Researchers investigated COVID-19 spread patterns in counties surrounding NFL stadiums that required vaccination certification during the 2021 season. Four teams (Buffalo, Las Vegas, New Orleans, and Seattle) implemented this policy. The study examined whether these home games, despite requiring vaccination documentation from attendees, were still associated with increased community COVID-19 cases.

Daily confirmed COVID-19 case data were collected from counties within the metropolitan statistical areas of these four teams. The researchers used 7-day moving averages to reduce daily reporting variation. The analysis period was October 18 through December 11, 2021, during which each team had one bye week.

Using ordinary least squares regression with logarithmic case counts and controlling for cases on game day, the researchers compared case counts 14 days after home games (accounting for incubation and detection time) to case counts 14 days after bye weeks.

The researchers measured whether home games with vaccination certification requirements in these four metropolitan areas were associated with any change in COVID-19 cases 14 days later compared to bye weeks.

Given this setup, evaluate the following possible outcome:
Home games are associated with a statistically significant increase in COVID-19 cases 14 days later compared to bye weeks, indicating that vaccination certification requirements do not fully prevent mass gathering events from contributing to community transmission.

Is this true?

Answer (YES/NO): NO